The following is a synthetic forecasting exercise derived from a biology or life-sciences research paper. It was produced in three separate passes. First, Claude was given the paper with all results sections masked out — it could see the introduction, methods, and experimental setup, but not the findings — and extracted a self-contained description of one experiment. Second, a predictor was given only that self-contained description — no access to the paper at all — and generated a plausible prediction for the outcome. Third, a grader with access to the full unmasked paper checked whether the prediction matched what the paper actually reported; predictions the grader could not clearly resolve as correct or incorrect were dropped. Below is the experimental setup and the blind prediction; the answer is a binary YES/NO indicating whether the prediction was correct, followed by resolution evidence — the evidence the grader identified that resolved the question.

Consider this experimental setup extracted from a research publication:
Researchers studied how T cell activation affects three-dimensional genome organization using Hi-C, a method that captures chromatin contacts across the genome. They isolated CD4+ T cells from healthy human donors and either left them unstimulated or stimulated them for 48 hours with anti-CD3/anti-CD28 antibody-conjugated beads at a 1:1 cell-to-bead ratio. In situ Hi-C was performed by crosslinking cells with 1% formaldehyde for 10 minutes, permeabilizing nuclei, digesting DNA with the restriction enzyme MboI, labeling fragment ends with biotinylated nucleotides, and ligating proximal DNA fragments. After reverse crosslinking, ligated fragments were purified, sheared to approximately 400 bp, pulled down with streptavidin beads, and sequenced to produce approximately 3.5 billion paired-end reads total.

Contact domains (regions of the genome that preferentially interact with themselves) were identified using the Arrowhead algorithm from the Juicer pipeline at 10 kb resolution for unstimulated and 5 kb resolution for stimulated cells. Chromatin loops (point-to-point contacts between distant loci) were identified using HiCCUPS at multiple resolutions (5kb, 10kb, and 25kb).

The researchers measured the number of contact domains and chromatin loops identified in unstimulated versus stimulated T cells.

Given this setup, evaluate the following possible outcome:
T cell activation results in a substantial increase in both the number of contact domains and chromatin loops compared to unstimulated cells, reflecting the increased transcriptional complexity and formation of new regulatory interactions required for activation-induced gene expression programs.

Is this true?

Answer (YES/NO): YES